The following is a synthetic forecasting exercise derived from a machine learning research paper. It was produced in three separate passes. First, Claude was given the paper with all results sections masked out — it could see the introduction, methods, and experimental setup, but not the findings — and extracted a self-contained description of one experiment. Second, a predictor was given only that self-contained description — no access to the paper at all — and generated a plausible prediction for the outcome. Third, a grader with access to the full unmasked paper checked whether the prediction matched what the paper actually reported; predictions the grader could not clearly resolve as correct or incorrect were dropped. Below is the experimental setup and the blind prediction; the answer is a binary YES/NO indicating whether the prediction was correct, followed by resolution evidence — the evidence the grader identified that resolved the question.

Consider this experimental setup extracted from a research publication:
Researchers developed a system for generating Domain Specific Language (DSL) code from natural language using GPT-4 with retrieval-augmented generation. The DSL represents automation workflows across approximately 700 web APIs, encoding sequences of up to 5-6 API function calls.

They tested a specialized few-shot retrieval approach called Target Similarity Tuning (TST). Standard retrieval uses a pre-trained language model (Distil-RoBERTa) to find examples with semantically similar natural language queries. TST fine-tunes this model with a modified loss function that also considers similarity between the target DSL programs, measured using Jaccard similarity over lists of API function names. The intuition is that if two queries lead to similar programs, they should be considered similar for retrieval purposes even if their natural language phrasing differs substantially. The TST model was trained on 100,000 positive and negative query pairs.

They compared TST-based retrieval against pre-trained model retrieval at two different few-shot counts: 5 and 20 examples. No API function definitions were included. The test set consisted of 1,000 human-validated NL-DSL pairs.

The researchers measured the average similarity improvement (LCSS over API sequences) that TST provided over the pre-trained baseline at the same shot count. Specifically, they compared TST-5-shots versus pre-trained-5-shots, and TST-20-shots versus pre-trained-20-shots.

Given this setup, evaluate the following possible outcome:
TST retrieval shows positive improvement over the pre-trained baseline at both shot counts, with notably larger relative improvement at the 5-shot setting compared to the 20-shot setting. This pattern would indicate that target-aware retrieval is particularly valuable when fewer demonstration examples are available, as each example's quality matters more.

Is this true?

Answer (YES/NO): NO